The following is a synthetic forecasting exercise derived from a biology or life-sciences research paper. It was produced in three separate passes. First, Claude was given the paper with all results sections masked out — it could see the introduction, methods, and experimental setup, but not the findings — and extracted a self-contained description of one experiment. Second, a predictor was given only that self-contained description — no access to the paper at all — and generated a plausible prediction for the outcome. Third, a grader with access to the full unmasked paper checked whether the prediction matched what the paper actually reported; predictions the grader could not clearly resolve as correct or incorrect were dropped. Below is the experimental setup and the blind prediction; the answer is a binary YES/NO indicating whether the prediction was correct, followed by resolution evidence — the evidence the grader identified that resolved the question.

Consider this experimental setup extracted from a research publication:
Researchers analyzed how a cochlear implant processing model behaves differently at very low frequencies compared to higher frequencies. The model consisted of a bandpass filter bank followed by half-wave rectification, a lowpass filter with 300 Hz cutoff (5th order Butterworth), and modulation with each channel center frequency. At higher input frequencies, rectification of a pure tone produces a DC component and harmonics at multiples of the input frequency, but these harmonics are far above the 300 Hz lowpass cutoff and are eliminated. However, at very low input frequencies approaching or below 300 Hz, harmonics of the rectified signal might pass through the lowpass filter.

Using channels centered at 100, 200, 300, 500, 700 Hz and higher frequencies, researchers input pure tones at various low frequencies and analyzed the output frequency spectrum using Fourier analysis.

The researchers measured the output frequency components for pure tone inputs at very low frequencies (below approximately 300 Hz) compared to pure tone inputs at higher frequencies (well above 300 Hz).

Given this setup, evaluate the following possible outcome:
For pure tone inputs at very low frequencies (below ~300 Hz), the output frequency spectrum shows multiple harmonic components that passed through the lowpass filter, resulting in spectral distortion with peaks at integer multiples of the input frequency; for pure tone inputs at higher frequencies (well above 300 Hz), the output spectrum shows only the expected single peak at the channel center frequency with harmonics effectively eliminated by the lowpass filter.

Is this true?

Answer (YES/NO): NO